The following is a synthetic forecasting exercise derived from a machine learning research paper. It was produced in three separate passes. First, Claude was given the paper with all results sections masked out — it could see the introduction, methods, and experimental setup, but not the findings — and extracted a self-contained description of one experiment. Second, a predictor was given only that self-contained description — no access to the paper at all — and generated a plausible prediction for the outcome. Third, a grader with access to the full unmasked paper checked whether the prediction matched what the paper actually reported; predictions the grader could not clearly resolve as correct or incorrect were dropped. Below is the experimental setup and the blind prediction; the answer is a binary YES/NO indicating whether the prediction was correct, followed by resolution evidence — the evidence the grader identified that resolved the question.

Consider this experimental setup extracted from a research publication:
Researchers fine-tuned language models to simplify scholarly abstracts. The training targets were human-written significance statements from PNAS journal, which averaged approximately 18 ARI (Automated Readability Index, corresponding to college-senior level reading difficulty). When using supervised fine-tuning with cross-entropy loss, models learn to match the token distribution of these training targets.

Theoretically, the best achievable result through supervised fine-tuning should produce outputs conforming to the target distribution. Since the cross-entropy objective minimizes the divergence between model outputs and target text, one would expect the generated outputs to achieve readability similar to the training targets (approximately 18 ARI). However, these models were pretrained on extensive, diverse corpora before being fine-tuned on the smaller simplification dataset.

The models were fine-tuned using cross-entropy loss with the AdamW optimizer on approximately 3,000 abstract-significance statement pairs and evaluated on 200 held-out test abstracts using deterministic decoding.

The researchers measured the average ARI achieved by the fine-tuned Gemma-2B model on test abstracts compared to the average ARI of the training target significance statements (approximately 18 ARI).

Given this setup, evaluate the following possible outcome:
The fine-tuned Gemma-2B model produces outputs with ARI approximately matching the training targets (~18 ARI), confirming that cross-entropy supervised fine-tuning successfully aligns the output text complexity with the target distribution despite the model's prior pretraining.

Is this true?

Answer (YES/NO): NO